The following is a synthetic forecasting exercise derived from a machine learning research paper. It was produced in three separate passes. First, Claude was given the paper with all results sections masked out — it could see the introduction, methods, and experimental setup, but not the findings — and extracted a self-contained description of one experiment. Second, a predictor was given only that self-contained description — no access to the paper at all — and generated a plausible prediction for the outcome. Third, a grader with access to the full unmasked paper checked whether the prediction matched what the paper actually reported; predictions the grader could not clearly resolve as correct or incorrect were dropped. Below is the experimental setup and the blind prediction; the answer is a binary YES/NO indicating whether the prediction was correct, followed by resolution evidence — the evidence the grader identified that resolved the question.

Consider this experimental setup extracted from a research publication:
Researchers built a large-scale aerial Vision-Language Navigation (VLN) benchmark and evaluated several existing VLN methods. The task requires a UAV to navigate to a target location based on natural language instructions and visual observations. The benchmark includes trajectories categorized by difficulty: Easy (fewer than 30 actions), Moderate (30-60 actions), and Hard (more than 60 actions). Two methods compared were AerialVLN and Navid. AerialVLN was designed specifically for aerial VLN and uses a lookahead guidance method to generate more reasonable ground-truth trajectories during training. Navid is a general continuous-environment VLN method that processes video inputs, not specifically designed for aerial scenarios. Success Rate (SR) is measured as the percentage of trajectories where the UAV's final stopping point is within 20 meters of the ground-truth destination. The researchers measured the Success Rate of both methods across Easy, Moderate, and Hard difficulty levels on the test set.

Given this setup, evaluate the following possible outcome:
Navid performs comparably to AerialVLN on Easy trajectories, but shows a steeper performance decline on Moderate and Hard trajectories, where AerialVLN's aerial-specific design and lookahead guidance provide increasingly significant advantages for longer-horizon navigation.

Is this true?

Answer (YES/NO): NO